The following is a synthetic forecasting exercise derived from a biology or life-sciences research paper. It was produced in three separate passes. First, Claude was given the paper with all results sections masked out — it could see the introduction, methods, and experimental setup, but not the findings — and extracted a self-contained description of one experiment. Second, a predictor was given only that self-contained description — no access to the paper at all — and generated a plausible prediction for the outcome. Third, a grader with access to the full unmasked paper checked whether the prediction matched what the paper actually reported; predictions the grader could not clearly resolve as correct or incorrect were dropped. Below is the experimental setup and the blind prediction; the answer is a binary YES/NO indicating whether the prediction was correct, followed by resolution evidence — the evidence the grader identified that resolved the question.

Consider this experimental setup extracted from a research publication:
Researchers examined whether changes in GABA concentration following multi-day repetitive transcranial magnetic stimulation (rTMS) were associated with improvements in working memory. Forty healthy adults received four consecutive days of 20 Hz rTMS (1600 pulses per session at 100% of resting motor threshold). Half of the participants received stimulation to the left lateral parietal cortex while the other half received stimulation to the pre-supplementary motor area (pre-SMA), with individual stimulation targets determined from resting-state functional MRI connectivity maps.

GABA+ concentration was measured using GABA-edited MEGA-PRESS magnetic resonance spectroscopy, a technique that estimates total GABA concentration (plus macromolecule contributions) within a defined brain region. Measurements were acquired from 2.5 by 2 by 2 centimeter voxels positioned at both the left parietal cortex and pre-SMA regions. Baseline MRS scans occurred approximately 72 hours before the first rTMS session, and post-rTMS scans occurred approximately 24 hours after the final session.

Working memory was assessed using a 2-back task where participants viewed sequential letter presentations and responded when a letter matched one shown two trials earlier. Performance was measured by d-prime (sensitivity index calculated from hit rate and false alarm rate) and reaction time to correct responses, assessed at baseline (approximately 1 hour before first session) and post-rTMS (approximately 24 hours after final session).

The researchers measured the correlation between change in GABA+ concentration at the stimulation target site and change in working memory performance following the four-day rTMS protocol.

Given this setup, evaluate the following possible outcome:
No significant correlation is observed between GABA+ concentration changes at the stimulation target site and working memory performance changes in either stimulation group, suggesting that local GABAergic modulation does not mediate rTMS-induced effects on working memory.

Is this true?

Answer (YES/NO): NO